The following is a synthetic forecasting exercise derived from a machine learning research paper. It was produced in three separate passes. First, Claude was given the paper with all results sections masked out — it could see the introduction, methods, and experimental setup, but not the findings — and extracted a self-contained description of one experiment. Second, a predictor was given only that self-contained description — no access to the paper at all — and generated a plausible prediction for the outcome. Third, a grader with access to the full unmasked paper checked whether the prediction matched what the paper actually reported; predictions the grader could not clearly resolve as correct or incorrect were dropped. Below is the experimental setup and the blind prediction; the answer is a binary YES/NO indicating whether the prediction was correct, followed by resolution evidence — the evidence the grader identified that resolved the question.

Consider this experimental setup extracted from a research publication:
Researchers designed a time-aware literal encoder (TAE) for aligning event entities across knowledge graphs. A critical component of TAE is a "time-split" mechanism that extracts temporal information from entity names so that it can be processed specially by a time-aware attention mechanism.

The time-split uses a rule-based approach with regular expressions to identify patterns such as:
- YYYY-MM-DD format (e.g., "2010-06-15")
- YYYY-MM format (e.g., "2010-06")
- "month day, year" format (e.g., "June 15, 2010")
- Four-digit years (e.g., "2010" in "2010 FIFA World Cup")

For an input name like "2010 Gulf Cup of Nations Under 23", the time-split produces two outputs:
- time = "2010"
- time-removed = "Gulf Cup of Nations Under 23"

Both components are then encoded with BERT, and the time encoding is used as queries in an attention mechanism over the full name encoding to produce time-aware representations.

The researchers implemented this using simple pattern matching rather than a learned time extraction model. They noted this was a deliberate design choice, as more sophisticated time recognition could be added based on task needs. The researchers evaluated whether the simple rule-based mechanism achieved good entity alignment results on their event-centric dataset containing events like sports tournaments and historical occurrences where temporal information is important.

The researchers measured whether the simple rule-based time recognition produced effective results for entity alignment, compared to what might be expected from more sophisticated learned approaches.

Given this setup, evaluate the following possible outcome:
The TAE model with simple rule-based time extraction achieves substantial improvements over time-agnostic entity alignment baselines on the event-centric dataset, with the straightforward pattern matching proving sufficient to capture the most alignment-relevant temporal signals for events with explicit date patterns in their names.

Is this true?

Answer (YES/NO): YES